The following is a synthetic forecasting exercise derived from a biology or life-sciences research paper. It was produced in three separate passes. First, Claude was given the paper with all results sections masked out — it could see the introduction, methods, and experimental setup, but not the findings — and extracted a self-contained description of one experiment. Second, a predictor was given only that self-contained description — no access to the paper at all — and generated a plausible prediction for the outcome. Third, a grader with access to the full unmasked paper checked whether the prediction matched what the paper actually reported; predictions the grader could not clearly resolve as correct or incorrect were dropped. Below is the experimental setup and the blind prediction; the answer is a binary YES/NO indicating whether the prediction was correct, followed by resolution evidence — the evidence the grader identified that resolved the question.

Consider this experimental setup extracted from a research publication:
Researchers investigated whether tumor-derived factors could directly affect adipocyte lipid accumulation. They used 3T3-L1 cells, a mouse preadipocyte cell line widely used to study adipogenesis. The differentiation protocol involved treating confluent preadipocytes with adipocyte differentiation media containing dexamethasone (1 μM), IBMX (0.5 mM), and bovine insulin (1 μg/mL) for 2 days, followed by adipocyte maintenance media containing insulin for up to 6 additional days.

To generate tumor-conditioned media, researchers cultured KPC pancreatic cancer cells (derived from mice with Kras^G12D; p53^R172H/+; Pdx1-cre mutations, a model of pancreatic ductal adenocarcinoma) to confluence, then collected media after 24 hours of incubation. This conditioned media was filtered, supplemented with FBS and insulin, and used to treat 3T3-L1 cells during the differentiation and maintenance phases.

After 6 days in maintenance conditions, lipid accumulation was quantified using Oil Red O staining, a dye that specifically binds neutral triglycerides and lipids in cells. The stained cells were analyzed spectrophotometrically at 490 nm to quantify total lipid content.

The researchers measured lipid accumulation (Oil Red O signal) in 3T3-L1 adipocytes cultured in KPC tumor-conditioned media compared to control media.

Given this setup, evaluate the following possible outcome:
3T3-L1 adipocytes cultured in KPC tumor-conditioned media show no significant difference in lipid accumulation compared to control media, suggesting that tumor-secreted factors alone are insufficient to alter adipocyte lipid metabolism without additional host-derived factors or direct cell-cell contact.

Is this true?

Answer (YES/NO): NO